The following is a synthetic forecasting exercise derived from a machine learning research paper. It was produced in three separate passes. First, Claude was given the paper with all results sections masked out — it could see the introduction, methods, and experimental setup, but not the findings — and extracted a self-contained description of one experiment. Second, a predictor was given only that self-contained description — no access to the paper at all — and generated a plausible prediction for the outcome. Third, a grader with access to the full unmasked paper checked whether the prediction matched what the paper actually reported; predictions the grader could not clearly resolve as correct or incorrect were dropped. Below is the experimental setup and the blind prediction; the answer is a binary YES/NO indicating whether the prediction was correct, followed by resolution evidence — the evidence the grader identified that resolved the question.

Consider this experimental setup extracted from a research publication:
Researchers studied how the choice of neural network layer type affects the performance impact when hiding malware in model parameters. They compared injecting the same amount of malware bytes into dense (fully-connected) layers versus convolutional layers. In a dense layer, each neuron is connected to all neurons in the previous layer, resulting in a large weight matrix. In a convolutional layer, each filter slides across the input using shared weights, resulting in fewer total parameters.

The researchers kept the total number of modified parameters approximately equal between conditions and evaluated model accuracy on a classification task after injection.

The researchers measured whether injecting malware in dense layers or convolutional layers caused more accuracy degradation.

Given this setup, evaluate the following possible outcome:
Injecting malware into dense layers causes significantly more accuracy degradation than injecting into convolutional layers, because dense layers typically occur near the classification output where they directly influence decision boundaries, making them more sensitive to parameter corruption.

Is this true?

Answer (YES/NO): NO